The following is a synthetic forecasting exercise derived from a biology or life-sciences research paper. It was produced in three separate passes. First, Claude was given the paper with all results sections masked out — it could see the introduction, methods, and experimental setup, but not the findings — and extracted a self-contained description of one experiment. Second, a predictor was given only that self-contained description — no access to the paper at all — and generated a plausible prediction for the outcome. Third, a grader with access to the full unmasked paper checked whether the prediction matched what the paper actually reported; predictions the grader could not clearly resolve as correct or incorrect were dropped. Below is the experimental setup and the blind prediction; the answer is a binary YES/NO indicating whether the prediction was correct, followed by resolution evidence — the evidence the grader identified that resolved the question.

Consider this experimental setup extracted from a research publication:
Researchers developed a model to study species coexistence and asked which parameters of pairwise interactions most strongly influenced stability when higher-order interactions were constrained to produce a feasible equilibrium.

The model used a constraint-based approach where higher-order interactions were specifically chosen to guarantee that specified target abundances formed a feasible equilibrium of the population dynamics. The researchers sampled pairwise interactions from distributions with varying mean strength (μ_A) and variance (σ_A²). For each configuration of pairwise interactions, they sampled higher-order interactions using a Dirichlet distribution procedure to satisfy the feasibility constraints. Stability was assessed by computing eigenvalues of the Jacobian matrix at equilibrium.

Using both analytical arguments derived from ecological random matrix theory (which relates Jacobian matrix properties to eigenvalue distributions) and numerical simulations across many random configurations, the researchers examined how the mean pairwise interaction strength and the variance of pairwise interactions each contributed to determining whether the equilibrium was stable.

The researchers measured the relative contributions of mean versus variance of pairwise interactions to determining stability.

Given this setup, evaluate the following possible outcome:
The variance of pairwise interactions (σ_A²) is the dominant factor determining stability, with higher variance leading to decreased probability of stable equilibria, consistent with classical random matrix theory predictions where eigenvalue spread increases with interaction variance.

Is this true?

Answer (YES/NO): NO